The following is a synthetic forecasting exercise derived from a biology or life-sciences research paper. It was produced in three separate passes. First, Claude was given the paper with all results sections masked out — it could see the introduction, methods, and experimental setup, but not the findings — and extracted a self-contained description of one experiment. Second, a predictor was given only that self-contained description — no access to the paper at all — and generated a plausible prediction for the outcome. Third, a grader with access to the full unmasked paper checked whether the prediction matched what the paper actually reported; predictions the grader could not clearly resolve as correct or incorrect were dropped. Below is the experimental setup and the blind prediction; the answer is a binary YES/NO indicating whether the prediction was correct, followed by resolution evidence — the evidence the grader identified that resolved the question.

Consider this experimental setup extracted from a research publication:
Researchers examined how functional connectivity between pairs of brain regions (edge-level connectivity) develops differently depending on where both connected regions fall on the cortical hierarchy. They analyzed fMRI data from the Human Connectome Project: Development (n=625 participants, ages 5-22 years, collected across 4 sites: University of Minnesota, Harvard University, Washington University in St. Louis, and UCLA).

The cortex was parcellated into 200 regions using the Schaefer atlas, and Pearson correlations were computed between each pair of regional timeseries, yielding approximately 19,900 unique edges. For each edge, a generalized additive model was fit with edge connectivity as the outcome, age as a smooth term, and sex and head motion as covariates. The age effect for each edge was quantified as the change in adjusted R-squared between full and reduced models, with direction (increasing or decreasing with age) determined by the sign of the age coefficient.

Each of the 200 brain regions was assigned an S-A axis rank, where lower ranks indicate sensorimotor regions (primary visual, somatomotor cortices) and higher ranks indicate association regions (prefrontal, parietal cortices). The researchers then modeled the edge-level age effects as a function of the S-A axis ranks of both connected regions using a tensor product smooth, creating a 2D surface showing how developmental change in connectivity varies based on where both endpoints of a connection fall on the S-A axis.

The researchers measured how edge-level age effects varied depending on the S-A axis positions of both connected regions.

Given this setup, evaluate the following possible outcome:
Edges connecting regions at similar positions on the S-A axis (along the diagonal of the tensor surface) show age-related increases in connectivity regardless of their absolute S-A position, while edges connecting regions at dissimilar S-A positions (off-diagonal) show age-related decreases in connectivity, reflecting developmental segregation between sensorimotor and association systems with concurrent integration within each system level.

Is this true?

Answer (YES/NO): NO